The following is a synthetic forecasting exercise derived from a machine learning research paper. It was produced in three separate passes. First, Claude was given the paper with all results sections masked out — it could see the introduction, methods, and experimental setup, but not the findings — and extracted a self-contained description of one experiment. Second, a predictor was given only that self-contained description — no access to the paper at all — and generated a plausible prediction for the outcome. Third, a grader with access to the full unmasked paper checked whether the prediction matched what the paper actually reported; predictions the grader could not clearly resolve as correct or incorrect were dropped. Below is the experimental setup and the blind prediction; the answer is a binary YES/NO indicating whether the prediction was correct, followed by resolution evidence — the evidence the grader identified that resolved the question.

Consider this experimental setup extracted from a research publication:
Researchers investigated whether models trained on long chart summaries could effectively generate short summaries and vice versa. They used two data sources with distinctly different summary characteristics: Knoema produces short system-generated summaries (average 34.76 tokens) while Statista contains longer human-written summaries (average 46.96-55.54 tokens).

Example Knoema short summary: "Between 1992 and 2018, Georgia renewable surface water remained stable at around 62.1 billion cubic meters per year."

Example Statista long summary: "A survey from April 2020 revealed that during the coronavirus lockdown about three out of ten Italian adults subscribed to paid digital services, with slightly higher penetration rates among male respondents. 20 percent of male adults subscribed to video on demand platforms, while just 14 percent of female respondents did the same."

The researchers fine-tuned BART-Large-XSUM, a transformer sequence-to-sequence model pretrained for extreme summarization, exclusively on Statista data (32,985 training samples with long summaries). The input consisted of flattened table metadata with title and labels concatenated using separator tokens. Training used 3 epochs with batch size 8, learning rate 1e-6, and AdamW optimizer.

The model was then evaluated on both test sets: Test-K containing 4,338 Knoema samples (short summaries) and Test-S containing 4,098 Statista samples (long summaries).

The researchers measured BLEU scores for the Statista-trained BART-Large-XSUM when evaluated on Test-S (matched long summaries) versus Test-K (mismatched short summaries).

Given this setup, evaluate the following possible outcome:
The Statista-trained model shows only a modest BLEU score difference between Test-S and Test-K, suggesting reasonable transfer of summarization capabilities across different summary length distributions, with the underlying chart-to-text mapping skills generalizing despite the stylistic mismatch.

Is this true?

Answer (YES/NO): NO